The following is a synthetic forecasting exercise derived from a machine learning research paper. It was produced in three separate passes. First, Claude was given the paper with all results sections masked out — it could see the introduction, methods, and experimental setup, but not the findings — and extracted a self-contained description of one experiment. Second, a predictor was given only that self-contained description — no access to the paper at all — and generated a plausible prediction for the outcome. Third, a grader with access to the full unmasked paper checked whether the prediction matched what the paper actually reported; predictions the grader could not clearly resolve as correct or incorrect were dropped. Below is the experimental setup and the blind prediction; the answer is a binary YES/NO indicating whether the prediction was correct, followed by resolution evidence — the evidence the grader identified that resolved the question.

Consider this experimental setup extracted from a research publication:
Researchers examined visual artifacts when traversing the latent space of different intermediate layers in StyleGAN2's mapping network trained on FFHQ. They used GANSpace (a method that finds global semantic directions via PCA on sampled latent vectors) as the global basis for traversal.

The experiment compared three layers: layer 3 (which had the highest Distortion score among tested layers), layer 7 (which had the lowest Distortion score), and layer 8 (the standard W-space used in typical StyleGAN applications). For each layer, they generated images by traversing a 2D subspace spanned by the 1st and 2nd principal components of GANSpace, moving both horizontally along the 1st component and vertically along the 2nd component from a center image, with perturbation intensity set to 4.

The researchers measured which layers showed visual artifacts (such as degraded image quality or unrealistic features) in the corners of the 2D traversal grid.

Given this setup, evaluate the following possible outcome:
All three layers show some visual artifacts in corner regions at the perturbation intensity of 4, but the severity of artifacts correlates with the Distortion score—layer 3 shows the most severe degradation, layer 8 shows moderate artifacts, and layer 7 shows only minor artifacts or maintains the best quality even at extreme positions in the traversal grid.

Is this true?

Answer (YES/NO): NO